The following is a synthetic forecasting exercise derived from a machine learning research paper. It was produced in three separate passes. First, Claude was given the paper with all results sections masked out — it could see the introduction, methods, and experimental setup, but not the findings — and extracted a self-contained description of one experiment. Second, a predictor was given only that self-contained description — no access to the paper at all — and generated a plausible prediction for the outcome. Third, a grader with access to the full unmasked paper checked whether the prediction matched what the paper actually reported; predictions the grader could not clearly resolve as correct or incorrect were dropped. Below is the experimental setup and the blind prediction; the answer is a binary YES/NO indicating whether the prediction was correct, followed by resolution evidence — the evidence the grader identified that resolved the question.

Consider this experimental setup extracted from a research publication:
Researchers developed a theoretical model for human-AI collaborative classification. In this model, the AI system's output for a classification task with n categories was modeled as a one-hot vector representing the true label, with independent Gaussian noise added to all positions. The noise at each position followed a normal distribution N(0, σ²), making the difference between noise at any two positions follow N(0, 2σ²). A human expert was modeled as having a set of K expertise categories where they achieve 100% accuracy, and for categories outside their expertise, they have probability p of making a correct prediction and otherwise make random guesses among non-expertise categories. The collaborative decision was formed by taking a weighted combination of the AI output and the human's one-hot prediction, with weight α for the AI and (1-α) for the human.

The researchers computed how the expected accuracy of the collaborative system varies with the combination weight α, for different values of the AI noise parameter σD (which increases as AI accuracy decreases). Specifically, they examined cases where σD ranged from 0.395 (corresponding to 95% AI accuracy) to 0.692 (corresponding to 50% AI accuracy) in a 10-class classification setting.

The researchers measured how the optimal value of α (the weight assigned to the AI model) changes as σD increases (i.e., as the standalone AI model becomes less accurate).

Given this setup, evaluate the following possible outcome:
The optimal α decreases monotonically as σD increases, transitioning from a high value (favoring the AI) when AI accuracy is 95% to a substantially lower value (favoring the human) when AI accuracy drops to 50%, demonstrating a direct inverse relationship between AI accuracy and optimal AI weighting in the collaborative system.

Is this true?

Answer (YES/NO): YES